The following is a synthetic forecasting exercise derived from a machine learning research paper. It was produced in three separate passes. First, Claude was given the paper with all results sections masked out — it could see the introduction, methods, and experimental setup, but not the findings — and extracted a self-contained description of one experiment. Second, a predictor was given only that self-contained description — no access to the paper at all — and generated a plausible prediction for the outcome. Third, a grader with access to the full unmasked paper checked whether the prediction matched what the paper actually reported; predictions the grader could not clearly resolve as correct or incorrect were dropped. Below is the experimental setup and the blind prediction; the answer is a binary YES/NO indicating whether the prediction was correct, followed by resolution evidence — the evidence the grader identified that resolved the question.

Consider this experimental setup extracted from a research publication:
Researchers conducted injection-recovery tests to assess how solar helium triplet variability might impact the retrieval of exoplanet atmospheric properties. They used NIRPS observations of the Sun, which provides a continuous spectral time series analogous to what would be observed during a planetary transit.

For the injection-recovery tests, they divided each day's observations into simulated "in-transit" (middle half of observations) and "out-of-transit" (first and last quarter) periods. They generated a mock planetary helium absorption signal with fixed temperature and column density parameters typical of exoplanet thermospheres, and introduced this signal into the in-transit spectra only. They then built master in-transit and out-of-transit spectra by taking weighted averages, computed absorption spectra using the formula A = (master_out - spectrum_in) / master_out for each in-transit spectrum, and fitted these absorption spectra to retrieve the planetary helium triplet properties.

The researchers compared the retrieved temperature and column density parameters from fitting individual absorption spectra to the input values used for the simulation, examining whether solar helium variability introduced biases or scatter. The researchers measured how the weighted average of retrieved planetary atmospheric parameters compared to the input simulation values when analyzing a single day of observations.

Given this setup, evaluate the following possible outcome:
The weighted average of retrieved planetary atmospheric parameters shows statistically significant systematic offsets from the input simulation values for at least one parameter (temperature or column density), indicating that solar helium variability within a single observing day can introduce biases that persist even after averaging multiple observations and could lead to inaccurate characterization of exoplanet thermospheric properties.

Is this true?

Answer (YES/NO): NO